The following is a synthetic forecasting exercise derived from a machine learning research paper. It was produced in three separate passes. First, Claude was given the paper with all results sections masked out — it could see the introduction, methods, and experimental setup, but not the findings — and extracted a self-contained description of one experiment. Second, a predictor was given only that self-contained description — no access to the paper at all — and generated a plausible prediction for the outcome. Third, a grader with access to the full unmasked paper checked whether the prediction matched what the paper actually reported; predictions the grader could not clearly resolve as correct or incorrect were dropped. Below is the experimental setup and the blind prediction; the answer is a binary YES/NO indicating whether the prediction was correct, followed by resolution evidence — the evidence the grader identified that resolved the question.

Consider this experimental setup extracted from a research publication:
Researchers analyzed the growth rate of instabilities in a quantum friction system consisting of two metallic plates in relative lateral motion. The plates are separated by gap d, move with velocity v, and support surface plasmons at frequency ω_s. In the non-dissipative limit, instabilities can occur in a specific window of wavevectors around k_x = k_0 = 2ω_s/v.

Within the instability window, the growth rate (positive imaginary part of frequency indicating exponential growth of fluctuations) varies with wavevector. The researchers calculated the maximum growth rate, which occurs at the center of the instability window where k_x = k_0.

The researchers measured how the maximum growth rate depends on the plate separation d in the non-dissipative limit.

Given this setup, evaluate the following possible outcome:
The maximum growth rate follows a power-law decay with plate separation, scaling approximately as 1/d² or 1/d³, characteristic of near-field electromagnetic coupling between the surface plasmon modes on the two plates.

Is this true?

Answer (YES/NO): NO